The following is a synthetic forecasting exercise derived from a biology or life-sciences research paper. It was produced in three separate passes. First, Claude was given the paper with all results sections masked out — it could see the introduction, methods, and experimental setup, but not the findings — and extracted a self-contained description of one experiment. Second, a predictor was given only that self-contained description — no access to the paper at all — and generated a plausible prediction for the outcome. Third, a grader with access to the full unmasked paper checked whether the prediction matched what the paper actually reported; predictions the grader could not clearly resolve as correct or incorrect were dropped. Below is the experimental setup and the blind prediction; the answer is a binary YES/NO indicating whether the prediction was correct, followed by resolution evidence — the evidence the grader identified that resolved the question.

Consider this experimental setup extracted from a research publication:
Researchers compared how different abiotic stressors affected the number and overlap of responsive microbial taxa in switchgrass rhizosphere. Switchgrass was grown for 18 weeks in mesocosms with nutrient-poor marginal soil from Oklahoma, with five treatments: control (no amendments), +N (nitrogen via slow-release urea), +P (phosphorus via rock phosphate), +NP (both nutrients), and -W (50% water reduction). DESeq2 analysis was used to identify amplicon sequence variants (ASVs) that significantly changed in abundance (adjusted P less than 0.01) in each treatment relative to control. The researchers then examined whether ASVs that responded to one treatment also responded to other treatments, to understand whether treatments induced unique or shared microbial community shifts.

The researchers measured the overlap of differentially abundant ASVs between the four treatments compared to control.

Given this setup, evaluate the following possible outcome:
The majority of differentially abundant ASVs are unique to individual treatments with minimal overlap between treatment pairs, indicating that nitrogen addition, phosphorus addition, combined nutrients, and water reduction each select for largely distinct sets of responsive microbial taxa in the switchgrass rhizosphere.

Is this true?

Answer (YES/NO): NO